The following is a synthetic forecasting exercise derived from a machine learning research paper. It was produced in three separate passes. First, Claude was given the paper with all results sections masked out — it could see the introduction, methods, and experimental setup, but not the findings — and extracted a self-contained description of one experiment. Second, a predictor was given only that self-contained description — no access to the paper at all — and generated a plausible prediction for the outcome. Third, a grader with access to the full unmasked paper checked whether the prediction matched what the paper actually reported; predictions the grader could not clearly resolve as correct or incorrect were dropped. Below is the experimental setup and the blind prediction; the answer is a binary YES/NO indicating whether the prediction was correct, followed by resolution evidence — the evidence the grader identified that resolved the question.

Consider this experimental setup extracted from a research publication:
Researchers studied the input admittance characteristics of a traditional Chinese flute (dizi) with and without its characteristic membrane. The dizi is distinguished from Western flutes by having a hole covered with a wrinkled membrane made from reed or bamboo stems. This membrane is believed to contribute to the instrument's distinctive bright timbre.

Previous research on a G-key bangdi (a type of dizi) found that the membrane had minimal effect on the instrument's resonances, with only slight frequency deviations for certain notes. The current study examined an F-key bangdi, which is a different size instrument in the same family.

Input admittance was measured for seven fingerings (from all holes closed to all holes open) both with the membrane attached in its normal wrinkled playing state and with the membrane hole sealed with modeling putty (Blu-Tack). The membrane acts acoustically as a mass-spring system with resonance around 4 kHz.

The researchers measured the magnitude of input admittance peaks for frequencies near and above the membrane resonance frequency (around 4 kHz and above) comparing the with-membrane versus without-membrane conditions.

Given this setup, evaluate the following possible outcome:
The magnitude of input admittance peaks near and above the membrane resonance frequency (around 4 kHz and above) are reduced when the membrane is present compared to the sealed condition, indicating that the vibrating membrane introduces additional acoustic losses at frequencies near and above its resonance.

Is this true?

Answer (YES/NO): YES